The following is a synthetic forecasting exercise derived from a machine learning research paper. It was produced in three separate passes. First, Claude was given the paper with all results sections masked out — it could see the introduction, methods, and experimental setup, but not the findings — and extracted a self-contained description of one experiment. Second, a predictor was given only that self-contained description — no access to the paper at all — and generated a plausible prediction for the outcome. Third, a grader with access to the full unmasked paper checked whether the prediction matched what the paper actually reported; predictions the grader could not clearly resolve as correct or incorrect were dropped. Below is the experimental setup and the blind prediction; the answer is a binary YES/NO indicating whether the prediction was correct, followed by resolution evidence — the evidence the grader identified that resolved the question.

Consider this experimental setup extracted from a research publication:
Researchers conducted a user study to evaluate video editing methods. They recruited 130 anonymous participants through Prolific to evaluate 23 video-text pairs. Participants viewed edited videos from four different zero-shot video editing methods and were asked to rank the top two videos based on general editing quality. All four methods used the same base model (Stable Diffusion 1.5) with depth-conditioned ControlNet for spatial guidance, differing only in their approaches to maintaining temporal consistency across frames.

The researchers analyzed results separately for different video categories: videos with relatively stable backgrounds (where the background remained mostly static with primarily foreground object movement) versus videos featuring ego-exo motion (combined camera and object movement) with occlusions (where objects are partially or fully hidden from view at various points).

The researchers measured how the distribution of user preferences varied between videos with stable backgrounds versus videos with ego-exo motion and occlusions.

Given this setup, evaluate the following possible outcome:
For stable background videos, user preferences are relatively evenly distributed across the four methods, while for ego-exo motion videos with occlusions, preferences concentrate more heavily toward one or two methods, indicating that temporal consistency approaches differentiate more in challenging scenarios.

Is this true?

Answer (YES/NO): YES